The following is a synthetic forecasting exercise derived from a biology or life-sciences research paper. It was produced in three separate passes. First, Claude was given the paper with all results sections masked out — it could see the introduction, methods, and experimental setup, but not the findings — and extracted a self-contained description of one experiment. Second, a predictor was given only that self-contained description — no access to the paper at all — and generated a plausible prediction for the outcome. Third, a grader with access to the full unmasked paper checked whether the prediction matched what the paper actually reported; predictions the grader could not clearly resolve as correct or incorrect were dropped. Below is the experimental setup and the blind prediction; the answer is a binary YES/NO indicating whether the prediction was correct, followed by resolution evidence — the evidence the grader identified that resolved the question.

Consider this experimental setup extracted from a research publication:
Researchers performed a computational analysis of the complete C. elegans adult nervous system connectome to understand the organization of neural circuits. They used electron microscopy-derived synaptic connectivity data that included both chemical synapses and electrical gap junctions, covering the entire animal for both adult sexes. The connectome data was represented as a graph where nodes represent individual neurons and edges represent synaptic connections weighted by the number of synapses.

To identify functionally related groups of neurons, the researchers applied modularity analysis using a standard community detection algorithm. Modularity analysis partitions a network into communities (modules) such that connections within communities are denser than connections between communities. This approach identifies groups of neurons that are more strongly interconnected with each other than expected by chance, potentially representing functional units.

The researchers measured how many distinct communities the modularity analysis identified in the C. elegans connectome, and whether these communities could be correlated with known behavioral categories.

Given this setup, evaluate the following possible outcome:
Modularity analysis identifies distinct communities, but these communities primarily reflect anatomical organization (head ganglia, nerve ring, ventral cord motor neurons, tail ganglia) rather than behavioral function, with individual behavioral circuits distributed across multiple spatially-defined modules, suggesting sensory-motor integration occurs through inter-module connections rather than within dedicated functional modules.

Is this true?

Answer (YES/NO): NO